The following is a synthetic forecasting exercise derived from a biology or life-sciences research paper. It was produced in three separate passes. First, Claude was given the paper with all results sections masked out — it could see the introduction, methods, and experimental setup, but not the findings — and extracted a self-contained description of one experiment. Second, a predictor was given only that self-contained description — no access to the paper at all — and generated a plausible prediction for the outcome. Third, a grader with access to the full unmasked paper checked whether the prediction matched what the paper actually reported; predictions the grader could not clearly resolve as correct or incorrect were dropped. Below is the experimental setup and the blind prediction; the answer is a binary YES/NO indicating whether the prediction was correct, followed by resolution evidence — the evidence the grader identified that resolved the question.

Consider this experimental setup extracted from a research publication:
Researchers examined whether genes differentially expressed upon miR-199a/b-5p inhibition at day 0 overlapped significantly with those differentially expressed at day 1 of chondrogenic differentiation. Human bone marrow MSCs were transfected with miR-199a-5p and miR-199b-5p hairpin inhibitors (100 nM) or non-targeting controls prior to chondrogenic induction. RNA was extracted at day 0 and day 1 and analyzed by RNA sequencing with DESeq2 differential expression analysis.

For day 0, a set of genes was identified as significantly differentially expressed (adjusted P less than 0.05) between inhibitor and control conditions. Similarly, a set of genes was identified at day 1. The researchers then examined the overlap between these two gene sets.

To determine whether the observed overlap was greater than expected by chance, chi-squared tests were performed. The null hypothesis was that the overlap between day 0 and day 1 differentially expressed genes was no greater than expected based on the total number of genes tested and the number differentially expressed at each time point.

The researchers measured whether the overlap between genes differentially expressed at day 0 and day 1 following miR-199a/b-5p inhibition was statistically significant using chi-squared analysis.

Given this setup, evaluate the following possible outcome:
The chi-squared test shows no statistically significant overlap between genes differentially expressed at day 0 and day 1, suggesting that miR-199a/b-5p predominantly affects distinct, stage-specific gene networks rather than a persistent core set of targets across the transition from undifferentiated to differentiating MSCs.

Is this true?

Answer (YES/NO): NO